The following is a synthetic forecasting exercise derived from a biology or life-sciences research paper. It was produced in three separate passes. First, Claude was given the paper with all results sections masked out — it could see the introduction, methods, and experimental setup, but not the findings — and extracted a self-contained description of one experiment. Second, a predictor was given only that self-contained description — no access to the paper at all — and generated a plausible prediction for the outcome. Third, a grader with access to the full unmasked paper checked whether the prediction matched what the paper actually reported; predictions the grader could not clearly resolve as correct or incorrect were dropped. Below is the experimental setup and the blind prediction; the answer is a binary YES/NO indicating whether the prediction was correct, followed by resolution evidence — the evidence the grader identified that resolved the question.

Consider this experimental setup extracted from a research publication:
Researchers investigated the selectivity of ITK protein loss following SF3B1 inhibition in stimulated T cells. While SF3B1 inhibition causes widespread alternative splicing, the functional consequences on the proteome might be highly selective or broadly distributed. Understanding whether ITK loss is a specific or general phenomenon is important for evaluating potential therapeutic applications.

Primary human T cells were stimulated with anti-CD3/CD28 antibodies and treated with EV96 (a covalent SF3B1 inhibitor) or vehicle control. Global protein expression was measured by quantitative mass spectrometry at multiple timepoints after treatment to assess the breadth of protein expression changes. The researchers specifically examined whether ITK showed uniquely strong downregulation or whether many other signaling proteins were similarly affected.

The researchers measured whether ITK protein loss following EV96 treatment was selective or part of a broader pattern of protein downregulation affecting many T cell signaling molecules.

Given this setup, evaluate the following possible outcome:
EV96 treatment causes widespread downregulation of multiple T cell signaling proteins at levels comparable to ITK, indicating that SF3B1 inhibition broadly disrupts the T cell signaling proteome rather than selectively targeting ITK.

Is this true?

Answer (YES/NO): NO